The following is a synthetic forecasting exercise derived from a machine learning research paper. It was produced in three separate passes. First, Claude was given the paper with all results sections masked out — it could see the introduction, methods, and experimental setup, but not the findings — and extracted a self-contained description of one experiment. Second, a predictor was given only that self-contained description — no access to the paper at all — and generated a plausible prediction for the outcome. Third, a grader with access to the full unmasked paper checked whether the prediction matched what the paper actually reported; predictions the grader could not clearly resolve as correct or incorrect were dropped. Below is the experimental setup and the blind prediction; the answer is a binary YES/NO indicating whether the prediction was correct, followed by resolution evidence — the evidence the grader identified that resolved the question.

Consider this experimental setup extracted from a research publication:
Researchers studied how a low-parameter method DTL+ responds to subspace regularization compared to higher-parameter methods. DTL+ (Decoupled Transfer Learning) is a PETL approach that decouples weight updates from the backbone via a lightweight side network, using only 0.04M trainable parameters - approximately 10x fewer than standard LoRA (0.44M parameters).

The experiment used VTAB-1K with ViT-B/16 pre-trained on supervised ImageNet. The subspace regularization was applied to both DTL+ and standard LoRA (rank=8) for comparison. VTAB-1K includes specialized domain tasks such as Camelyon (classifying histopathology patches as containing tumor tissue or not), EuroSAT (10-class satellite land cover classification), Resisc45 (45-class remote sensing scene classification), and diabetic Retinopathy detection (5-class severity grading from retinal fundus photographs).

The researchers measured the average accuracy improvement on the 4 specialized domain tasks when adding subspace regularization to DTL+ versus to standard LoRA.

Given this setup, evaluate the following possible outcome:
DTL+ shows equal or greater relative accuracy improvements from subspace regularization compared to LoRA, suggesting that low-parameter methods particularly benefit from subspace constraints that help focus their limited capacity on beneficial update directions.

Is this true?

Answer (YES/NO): NO